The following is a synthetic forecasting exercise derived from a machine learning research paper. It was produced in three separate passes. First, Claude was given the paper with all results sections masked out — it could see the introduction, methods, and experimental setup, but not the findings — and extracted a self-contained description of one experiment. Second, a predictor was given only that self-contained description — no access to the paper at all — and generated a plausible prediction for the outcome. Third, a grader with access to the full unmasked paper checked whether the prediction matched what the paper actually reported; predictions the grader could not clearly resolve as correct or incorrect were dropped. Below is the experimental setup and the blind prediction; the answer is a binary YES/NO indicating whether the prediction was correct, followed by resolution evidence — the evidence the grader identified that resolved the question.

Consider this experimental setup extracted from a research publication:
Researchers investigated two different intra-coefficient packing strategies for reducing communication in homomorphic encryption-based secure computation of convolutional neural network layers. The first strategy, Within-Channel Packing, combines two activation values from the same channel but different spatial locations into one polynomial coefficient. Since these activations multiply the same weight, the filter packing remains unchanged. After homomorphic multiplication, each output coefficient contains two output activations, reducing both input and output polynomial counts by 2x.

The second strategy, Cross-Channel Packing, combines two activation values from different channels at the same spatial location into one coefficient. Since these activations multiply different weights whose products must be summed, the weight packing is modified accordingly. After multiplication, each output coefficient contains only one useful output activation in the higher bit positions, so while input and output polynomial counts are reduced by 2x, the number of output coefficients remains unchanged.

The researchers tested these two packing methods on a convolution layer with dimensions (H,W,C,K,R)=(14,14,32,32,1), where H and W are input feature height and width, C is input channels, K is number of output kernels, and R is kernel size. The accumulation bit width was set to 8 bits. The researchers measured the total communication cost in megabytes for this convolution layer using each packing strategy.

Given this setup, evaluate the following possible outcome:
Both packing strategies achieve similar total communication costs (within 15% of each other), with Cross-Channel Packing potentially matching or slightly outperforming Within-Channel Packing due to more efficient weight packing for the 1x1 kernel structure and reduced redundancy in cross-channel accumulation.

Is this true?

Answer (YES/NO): NO